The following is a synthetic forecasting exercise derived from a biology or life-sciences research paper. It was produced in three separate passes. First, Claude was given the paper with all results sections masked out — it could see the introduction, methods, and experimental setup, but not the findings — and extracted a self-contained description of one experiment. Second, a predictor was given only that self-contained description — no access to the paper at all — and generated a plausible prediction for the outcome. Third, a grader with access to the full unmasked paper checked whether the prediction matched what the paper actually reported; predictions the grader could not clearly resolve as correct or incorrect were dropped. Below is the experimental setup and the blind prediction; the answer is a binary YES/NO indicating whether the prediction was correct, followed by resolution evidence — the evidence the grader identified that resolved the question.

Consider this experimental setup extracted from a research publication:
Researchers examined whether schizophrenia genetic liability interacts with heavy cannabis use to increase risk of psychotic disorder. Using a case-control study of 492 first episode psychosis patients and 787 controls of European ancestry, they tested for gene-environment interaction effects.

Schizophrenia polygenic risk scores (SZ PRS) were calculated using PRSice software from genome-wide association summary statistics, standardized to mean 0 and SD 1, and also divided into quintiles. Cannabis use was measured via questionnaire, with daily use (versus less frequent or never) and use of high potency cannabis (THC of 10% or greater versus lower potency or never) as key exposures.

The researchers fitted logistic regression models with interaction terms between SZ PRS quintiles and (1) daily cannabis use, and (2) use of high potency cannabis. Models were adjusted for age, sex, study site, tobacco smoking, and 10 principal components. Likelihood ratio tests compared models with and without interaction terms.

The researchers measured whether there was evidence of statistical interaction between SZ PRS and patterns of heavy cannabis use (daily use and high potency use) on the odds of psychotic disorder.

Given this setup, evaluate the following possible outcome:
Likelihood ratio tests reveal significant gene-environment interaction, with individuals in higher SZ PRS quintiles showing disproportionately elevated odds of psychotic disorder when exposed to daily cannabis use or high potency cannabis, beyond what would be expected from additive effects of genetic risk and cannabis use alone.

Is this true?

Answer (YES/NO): NO